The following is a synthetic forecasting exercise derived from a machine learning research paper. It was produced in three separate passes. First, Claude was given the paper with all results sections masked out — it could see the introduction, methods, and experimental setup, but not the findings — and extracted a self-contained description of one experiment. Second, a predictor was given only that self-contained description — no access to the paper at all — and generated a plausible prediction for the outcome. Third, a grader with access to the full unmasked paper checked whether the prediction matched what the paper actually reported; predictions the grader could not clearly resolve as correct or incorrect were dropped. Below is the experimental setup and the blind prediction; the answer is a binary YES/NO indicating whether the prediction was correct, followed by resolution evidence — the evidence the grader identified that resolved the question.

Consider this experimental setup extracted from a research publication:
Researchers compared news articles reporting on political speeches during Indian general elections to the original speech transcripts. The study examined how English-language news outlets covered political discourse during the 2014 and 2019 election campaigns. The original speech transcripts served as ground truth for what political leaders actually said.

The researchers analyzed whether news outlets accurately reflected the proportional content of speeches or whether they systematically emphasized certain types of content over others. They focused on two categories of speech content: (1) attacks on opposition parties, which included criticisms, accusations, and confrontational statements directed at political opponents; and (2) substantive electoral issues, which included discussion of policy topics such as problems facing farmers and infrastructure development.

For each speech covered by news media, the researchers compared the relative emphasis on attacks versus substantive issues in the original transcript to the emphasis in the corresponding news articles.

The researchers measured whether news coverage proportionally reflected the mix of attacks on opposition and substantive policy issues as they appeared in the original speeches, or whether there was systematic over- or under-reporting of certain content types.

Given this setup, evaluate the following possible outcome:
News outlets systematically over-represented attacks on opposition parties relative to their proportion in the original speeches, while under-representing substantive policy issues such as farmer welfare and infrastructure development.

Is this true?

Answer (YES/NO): NO